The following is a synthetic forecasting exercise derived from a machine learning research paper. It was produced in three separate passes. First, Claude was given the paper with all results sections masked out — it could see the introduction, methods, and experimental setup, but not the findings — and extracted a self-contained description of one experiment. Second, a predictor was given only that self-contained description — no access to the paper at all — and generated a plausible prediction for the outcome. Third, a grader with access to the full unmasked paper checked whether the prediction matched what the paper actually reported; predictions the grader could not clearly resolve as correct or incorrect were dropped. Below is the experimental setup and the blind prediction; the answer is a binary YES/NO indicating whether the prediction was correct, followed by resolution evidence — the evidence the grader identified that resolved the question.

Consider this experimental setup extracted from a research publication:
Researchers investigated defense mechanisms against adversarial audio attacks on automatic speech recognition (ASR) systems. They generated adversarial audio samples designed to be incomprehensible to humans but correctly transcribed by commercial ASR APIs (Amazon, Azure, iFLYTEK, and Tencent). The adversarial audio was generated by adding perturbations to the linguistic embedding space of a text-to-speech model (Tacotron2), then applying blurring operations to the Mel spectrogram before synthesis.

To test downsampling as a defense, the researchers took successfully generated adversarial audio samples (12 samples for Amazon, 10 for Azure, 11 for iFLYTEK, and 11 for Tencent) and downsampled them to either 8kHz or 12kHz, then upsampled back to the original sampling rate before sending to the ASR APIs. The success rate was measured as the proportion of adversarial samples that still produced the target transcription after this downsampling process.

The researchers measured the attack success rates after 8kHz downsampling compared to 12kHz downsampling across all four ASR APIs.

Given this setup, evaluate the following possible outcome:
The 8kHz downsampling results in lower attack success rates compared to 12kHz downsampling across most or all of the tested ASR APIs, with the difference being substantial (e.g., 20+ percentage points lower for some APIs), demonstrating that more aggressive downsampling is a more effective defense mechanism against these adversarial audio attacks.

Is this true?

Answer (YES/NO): YES